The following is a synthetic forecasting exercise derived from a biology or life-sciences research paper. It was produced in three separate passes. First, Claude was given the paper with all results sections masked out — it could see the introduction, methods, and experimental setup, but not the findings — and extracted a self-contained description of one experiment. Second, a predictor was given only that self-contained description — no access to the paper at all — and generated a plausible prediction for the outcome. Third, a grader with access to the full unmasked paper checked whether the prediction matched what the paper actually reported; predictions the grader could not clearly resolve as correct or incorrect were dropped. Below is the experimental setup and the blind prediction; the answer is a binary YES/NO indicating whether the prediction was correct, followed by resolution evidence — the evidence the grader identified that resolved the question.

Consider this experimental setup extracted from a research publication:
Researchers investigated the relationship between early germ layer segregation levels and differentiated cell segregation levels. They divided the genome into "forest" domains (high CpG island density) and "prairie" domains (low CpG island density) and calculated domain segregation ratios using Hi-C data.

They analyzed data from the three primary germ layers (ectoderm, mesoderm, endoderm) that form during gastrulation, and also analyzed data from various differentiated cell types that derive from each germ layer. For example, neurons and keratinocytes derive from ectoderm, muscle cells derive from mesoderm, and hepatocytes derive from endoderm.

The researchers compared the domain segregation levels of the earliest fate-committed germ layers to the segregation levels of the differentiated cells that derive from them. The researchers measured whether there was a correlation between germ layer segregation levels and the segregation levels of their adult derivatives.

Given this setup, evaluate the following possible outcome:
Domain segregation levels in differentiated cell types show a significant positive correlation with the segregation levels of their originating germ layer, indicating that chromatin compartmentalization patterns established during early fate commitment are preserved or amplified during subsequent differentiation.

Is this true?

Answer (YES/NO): YES